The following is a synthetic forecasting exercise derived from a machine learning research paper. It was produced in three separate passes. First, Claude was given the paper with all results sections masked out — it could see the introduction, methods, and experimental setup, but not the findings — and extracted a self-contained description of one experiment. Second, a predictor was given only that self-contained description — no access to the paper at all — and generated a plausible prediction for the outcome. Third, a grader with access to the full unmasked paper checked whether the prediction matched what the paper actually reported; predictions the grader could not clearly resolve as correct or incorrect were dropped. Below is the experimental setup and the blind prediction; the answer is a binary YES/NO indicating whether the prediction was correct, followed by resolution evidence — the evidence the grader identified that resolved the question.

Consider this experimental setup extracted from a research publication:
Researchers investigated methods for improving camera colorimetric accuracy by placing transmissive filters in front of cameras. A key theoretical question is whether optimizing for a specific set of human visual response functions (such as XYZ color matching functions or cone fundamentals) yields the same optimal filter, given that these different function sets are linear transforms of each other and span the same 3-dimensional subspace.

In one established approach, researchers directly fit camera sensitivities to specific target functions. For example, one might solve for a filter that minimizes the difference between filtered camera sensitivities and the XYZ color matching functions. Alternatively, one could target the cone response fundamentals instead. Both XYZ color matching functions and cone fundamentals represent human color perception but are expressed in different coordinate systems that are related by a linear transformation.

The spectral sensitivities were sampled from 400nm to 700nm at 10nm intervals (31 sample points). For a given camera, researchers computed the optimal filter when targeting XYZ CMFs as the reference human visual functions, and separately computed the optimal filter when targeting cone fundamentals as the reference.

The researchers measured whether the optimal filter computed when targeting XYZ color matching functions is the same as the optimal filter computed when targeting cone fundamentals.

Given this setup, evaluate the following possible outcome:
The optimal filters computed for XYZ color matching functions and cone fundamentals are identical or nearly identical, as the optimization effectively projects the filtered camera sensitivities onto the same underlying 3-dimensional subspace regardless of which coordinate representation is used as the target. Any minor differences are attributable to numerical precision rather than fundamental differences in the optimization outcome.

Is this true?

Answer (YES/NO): NO